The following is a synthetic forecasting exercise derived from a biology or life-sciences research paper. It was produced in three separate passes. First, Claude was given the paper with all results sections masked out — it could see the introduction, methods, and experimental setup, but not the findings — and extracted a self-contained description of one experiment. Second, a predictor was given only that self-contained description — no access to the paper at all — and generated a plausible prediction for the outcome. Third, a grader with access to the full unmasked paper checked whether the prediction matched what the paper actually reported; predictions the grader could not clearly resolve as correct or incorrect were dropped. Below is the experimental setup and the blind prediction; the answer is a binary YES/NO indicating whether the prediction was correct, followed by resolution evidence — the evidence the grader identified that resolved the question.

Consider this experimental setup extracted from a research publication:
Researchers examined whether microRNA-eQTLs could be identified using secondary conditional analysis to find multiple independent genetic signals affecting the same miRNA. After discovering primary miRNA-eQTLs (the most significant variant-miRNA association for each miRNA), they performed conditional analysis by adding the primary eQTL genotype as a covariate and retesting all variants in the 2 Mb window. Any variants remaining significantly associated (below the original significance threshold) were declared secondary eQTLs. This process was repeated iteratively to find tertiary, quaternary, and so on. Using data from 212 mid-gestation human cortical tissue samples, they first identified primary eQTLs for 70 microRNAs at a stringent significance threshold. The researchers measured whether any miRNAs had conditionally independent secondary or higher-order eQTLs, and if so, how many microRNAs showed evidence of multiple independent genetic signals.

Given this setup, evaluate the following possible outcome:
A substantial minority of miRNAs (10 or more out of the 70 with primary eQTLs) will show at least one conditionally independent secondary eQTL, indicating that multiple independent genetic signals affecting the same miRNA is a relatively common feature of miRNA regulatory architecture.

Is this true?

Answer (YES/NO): YES